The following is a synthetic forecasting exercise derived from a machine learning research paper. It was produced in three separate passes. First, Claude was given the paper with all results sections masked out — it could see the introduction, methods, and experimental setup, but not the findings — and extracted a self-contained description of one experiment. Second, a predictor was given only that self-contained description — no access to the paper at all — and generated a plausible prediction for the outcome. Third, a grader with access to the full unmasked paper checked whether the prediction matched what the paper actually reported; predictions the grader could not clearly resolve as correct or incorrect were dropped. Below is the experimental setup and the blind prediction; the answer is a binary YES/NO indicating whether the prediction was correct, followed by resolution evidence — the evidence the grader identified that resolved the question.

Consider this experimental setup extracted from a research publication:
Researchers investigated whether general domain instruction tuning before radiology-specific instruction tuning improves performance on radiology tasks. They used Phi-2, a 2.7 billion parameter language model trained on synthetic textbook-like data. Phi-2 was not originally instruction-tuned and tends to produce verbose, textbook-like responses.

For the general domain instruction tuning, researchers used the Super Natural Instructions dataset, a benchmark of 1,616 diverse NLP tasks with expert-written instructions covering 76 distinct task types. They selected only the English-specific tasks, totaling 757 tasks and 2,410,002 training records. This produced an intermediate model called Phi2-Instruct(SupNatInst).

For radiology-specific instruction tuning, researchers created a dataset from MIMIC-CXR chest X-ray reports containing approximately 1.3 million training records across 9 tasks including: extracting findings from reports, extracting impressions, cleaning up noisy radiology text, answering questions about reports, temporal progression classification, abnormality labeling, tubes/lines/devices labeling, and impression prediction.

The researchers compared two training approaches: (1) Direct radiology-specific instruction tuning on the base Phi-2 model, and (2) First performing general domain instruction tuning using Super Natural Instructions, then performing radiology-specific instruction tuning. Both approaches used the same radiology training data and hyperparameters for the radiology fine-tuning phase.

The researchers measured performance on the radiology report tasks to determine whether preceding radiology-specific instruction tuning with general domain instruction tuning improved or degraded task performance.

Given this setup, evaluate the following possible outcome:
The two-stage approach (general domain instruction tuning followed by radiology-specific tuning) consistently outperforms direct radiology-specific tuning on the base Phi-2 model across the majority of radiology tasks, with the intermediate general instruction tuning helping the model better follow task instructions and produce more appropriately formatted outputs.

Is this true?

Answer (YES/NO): YES